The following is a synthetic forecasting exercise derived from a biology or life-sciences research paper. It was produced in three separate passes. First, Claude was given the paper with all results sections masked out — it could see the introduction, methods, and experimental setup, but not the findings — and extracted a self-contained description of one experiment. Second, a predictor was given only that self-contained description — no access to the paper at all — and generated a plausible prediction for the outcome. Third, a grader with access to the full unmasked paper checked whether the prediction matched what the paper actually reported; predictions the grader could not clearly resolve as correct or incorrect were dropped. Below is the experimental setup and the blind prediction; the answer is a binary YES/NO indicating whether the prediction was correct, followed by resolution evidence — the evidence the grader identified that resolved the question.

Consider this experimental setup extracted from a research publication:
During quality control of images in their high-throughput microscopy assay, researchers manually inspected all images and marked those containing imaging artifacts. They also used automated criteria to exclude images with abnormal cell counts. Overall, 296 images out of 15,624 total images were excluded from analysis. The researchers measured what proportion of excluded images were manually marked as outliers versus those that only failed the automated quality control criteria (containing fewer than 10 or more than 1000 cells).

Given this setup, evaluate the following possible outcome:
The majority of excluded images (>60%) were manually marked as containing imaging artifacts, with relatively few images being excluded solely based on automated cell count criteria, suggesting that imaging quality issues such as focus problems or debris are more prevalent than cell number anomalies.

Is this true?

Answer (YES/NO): YES